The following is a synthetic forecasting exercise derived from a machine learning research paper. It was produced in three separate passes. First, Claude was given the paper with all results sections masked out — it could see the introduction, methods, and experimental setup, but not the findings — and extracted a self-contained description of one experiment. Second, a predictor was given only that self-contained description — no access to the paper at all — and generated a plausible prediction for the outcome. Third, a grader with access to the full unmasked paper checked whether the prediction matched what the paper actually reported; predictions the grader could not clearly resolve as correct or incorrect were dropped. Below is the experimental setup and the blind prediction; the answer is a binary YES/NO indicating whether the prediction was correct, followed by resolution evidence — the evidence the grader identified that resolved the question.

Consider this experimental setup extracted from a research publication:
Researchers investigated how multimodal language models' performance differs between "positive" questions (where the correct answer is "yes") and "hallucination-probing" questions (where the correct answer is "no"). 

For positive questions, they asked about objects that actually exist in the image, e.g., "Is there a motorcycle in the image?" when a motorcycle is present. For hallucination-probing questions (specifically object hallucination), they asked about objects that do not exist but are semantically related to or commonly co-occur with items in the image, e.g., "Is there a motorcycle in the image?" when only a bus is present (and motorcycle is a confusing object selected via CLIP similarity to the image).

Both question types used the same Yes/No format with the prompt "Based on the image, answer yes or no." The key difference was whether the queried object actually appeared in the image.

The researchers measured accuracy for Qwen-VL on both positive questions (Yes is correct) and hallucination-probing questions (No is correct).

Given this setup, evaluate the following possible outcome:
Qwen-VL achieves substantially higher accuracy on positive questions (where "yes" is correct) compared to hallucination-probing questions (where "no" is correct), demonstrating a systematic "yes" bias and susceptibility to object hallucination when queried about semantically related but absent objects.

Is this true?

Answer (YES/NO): NO